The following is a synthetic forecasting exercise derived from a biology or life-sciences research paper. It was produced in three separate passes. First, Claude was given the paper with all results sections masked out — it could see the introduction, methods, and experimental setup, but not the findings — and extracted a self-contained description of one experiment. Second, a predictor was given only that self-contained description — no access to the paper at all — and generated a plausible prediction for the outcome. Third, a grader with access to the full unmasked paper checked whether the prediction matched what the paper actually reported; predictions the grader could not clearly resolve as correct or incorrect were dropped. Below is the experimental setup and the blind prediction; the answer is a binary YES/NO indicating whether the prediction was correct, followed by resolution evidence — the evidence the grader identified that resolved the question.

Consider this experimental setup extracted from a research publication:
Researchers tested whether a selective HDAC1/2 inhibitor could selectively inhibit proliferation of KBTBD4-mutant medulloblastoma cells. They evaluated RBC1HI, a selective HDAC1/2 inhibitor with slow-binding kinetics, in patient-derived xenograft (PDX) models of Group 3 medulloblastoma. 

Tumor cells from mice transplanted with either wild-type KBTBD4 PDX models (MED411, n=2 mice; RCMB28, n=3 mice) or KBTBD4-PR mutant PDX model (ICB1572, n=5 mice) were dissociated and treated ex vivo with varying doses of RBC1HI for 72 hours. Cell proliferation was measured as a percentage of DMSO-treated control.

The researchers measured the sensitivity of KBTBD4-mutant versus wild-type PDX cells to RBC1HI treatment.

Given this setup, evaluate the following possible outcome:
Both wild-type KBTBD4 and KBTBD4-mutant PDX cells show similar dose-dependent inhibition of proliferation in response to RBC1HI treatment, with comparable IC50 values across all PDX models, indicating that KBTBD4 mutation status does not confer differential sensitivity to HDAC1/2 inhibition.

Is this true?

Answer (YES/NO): NO